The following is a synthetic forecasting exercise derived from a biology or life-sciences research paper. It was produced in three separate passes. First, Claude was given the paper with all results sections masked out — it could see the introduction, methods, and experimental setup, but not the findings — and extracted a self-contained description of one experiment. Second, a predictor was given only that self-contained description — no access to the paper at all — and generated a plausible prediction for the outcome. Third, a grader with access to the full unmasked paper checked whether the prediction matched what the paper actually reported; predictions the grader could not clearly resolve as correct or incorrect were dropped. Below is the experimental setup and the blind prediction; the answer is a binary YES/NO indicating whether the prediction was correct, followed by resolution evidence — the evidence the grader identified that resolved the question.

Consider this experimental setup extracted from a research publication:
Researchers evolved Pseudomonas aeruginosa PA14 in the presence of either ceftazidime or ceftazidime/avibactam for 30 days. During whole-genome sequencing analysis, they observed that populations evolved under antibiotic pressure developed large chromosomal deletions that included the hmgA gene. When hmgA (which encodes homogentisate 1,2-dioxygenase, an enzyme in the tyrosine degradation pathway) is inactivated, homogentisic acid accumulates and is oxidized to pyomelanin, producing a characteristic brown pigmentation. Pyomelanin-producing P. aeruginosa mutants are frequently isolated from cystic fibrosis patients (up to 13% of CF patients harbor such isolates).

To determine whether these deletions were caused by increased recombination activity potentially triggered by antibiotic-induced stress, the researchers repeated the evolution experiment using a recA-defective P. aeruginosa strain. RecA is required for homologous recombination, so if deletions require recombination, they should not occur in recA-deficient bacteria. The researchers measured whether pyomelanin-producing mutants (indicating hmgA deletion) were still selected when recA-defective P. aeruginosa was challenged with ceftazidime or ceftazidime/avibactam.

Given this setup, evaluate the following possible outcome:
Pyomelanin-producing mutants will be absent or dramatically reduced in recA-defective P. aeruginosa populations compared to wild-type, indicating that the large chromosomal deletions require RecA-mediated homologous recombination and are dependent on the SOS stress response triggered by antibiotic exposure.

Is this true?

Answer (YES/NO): NO